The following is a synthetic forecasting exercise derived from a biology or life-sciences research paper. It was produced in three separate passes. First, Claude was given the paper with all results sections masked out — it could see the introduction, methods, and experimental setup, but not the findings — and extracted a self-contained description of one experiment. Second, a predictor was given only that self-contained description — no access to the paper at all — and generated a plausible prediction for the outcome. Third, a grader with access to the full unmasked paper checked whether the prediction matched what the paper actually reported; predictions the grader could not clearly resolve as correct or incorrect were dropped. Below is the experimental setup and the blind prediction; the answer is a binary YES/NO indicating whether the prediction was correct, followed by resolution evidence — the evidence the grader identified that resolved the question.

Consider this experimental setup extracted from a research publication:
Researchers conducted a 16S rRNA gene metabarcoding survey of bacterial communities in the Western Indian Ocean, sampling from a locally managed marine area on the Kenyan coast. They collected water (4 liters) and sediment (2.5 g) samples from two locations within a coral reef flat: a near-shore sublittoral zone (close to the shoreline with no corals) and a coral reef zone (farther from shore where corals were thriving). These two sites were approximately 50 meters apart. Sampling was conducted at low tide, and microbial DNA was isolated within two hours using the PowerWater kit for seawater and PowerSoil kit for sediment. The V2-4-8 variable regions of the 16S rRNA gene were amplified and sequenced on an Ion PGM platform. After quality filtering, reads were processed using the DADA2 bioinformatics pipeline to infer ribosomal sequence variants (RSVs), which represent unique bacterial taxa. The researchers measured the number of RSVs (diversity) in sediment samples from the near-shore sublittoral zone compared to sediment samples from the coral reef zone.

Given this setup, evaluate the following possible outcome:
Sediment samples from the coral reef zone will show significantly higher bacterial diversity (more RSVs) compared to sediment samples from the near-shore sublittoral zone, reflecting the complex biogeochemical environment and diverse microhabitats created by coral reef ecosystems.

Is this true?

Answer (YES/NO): NO